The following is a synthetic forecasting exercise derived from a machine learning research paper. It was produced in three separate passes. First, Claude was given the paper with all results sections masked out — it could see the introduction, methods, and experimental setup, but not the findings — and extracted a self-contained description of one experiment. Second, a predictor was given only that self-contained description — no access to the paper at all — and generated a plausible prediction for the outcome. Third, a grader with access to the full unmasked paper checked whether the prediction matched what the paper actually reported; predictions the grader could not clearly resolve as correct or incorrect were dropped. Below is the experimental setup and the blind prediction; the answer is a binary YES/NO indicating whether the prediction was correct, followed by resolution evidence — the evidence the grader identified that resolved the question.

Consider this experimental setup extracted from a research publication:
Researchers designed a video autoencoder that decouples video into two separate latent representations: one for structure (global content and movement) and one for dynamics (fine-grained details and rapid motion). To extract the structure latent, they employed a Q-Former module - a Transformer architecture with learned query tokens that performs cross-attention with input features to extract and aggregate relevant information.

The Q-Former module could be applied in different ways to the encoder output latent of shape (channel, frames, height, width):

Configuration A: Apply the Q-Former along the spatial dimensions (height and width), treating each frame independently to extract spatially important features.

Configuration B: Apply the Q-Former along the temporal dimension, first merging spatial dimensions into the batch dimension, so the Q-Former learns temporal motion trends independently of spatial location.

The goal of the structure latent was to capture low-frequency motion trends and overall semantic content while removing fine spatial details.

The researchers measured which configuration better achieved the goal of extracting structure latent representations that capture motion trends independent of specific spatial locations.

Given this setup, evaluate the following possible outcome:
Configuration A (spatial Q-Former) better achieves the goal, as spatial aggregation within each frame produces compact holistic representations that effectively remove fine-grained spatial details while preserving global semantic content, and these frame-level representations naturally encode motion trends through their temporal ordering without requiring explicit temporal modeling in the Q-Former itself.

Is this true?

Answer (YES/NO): NO